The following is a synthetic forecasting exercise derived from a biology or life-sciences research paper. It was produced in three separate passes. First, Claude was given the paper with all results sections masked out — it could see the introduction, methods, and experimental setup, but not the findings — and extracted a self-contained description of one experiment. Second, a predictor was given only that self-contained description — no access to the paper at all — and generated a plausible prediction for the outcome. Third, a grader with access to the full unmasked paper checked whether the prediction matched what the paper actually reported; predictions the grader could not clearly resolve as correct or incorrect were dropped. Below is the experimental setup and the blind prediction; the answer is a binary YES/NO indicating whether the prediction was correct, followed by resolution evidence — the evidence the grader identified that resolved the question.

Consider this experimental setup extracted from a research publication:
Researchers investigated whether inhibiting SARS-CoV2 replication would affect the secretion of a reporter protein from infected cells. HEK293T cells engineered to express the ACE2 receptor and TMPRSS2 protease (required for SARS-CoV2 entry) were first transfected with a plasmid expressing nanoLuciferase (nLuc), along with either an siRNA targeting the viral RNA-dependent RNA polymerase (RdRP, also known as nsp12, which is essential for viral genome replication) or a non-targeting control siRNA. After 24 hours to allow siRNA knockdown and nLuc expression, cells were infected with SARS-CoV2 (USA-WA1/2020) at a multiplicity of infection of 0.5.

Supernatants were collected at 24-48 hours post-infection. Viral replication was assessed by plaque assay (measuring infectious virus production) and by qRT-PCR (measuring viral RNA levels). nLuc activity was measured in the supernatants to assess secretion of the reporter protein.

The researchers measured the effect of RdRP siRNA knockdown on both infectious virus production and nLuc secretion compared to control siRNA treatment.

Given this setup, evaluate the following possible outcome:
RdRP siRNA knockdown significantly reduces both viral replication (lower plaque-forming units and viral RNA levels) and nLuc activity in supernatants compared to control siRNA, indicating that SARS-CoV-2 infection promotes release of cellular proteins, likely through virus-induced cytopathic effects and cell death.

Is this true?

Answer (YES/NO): NO